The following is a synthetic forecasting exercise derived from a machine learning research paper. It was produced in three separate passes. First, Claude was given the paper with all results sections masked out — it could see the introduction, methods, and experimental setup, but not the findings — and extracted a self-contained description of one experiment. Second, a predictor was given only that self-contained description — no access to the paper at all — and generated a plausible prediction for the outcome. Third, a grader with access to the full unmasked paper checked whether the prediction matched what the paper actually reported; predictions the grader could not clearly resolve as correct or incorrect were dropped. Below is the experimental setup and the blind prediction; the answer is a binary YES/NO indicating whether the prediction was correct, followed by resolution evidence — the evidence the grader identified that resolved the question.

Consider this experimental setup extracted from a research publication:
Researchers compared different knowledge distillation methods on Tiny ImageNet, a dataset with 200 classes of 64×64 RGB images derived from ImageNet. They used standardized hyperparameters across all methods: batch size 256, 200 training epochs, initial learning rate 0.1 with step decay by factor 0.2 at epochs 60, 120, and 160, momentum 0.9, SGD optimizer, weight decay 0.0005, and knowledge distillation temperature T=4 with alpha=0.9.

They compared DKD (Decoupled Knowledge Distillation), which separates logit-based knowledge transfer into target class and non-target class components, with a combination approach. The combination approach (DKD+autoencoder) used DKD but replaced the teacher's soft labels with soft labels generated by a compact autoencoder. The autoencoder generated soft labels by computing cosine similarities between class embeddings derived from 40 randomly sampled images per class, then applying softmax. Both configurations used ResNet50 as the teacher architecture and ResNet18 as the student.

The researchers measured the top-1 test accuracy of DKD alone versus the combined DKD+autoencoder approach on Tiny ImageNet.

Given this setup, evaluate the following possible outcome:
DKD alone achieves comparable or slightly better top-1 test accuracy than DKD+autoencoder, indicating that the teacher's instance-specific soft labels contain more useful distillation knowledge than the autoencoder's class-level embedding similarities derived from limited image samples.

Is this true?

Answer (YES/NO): NO